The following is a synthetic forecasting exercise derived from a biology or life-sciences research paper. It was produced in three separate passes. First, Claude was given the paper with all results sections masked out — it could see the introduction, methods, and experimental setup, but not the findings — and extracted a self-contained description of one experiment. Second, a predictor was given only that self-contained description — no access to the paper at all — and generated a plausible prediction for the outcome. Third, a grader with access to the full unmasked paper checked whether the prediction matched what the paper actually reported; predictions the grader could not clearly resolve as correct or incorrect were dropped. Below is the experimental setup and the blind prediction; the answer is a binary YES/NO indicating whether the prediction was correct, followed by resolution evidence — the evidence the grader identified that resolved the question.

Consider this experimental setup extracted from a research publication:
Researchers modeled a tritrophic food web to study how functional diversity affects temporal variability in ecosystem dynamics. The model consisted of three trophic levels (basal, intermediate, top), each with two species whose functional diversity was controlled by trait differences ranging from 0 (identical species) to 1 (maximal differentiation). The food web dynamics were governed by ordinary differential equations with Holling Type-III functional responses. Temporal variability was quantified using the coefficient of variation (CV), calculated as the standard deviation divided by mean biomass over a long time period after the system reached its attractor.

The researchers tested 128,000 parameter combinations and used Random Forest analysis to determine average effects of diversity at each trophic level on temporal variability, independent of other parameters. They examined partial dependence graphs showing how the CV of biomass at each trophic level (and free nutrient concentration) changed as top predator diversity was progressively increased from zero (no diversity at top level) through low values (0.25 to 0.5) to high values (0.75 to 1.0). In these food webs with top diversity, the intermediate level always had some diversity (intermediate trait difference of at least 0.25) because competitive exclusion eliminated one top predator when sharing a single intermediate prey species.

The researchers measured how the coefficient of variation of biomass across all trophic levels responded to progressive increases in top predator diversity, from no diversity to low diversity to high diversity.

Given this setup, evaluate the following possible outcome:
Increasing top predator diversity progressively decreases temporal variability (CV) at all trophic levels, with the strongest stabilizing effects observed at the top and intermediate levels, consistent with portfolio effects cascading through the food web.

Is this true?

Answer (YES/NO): NO